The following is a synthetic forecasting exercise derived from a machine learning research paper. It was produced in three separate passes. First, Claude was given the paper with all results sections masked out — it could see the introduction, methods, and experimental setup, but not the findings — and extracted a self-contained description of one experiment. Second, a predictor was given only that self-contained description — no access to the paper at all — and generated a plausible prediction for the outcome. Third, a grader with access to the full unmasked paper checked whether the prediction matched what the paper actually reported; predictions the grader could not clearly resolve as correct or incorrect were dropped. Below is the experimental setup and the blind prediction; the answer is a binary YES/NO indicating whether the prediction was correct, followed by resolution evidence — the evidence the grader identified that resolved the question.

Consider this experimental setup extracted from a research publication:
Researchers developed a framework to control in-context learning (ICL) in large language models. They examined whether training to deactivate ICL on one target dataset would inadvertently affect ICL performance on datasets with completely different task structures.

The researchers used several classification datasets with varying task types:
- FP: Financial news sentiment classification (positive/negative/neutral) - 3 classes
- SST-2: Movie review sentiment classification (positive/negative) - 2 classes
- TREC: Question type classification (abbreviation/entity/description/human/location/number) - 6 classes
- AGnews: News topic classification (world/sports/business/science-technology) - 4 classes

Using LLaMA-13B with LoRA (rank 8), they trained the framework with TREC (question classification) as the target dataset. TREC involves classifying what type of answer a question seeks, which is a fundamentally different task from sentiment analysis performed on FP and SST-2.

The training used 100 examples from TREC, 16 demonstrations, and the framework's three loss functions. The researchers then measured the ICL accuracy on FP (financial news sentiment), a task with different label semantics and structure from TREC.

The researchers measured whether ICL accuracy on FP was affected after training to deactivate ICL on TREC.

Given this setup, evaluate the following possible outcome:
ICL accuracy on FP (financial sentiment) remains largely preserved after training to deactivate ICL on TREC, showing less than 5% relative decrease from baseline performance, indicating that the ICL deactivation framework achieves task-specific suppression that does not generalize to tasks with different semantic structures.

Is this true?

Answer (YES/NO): NO